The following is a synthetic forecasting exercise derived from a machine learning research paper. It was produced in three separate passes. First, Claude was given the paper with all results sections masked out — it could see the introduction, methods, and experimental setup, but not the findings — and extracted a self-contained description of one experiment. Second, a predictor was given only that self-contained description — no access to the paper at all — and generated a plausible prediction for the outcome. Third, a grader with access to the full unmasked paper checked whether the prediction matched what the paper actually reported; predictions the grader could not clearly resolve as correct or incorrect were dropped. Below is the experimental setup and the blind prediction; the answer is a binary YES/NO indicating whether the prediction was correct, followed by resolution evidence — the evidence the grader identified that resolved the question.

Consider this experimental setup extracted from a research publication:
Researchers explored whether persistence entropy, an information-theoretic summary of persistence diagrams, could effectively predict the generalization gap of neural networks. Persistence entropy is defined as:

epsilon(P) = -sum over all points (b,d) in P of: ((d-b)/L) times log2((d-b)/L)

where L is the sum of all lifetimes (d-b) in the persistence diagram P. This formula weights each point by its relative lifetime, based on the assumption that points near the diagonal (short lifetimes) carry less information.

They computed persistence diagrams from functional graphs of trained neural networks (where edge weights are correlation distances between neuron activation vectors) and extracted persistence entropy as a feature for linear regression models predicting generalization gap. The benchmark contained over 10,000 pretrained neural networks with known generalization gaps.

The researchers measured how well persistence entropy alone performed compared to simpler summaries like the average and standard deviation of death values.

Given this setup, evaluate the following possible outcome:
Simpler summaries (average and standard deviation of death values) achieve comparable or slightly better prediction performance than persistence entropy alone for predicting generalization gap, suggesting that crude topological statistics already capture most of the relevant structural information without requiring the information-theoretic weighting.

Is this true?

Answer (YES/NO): NO